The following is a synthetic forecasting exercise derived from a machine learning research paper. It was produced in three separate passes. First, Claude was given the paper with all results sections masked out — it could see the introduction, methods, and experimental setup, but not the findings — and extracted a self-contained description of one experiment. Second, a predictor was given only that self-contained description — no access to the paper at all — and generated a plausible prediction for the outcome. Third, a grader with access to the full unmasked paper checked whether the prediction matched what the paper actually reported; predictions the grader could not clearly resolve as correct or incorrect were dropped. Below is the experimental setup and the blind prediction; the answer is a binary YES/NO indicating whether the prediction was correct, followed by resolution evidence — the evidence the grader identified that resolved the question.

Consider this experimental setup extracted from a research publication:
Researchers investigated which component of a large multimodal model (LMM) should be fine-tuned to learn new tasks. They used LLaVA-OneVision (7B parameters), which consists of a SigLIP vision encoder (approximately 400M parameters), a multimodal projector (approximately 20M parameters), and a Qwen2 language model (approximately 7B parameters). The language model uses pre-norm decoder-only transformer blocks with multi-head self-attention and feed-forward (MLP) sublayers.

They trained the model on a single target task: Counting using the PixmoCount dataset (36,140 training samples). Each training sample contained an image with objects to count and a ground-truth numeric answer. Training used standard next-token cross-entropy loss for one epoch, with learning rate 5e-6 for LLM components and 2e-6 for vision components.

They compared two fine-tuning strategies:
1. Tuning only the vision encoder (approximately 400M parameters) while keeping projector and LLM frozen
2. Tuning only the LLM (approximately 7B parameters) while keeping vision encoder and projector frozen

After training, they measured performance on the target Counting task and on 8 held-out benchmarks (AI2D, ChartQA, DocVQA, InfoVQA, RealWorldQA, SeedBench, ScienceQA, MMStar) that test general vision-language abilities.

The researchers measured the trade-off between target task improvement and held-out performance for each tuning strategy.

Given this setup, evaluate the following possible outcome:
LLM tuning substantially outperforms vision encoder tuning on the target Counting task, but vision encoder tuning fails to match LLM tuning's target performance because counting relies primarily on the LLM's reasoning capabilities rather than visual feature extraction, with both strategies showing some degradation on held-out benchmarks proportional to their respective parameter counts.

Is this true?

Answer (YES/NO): NO